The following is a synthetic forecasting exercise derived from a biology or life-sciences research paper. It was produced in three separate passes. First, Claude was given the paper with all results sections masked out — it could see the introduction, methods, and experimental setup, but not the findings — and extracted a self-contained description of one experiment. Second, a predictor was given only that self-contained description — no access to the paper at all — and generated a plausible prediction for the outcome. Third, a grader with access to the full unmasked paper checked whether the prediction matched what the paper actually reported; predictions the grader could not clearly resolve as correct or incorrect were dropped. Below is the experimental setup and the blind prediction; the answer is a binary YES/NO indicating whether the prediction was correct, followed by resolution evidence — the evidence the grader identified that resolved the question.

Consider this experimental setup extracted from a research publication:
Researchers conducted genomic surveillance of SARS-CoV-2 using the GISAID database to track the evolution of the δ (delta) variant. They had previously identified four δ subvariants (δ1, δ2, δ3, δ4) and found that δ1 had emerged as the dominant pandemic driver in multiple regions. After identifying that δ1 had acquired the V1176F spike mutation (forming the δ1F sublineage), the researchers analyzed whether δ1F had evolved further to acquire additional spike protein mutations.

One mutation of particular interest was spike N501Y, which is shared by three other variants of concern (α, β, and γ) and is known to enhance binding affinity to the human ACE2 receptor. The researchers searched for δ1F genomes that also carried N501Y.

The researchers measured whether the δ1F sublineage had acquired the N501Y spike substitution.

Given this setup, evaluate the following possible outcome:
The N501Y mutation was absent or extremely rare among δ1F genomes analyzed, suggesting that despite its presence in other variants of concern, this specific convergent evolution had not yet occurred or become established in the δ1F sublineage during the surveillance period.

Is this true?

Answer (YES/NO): NO